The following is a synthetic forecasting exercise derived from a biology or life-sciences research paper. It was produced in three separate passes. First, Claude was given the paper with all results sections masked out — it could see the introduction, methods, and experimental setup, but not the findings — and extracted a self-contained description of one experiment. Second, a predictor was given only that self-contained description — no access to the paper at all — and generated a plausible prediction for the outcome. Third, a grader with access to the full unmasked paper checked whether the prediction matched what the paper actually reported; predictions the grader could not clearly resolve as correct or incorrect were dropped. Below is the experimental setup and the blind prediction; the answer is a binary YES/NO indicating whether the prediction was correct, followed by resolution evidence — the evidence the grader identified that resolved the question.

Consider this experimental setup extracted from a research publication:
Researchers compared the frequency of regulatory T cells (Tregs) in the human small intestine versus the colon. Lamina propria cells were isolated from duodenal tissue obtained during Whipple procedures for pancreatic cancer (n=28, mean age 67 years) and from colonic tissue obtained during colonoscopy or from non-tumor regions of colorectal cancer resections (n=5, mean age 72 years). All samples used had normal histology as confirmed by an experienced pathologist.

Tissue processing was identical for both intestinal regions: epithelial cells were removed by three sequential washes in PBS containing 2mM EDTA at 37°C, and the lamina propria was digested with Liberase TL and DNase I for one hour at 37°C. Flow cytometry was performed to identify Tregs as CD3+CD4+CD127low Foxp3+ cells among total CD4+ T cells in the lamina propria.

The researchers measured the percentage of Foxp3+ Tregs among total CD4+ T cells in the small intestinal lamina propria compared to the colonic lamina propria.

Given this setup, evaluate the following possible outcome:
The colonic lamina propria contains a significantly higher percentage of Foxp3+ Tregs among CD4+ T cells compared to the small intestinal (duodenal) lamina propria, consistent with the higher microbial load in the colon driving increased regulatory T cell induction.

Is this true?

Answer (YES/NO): YES